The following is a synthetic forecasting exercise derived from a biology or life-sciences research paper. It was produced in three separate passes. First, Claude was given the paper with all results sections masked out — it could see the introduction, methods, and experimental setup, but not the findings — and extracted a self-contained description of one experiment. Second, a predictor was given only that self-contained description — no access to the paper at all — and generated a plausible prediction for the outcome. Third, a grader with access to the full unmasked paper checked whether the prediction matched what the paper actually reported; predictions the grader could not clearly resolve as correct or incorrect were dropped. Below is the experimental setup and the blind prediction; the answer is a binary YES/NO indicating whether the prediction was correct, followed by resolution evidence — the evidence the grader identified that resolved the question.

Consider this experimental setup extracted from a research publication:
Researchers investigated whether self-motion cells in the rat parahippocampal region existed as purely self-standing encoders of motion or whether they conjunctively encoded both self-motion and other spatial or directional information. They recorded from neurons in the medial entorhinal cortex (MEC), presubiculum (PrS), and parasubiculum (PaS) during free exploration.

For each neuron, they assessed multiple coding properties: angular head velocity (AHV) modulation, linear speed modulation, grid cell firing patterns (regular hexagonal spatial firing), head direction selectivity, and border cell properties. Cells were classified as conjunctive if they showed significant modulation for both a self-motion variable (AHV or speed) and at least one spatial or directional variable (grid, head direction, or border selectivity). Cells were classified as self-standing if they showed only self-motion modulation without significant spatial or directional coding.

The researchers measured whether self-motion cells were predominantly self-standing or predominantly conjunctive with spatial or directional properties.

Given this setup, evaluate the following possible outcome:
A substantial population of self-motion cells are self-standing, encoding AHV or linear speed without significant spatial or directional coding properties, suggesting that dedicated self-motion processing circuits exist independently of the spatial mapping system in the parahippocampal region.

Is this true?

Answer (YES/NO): NO